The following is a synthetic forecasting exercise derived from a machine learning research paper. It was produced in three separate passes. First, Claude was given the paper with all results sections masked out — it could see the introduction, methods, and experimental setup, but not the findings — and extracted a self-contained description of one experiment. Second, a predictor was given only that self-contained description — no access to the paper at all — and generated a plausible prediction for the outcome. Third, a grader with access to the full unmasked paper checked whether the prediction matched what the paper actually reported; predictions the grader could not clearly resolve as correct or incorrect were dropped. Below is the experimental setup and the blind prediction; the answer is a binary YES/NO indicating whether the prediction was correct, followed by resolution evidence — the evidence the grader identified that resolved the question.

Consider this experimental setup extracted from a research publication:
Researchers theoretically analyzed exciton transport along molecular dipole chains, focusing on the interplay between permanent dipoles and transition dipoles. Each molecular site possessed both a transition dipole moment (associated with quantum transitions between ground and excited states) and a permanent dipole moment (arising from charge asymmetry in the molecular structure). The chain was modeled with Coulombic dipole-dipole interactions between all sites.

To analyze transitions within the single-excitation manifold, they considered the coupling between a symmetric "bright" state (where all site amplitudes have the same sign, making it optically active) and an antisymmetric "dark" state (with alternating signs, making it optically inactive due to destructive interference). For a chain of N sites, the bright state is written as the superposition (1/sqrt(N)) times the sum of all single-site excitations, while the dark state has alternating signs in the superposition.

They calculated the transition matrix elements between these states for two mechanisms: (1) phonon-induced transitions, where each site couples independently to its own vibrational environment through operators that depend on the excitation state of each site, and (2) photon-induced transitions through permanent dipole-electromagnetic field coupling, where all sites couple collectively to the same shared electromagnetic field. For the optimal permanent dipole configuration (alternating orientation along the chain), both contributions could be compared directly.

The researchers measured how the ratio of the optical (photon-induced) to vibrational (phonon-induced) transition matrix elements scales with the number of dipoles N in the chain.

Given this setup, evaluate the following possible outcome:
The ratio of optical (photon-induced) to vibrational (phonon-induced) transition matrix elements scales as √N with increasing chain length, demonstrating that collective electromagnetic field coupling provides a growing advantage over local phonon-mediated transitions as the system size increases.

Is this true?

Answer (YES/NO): NO